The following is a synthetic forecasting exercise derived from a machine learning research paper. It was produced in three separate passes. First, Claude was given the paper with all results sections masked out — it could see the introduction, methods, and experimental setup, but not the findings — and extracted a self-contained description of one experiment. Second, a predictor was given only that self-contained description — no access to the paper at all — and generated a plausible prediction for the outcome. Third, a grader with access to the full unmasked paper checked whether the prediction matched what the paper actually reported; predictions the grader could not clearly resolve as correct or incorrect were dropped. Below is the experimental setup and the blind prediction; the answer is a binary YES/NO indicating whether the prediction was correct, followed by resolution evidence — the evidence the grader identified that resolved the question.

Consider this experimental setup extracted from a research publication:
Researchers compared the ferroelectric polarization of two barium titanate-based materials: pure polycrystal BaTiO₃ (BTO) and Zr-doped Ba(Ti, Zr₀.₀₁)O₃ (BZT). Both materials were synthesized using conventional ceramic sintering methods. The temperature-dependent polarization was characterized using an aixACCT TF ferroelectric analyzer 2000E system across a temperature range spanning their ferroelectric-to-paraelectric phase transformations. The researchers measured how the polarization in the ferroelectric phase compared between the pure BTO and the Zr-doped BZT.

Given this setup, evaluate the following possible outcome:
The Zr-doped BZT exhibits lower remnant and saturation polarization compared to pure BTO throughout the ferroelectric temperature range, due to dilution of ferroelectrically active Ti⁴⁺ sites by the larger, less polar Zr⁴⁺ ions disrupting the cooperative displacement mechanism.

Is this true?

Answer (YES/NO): NO